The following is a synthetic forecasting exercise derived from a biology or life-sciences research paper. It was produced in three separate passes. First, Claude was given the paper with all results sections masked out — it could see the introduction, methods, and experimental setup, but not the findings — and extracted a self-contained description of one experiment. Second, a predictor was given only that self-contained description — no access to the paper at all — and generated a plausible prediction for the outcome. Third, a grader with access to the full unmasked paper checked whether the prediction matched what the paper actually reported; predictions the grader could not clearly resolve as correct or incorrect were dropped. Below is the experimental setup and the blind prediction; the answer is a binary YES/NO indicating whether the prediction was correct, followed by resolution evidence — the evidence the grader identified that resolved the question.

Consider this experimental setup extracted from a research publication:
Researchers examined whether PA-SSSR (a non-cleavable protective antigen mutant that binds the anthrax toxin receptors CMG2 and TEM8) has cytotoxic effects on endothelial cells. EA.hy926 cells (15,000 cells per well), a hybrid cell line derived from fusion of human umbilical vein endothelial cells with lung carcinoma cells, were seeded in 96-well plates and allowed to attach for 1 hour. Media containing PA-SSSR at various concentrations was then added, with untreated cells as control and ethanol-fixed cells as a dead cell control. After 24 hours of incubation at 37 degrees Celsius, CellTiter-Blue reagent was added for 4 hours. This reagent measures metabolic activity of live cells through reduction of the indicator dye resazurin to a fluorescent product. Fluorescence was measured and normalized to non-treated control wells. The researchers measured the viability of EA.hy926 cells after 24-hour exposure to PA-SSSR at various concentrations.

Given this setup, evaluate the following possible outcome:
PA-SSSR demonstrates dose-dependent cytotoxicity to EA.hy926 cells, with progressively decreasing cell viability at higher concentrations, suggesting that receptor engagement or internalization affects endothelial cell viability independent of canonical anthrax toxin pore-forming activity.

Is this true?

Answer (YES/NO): NO